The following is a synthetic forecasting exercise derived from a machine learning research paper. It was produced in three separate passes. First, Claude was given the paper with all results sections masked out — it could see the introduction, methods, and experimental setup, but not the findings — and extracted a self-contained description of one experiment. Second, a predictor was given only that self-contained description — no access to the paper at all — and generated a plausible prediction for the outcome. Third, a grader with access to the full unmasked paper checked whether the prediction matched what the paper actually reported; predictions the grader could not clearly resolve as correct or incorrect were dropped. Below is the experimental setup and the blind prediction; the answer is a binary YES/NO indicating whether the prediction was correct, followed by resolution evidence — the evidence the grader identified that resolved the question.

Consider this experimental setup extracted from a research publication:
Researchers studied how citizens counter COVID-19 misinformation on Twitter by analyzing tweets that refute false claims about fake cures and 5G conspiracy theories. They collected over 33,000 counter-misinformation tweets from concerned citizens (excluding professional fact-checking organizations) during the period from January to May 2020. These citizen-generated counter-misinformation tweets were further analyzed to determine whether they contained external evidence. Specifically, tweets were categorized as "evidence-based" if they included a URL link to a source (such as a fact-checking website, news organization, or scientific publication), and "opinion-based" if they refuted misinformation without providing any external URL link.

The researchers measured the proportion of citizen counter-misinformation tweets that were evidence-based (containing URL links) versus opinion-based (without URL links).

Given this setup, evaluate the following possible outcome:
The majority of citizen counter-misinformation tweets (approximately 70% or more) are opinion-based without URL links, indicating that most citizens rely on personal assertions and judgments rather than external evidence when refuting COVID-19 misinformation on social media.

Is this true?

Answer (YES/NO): NO